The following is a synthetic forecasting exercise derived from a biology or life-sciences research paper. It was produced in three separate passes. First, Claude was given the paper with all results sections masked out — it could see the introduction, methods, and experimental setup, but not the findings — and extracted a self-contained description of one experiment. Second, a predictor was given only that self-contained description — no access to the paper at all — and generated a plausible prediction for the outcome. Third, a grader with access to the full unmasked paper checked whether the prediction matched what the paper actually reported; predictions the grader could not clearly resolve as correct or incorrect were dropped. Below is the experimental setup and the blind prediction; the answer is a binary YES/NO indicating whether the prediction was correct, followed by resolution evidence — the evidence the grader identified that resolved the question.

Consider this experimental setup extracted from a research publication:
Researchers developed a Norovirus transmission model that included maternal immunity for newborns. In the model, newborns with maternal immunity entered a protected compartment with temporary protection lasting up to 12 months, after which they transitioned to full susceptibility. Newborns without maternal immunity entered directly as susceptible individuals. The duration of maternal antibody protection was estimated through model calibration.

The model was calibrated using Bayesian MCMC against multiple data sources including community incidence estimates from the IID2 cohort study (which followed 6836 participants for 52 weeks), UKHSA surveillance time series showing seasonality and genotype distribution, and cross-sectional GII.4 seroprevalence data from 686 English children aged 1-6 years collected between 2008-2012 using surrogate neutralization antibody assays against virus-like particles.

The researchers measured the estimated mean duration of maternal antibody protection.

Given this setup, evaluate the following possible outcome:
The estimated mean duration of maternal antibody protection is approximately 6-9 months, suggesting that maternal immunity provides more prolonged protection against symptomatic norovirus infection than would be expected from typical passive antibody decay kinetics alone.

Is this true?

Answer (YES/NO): NO